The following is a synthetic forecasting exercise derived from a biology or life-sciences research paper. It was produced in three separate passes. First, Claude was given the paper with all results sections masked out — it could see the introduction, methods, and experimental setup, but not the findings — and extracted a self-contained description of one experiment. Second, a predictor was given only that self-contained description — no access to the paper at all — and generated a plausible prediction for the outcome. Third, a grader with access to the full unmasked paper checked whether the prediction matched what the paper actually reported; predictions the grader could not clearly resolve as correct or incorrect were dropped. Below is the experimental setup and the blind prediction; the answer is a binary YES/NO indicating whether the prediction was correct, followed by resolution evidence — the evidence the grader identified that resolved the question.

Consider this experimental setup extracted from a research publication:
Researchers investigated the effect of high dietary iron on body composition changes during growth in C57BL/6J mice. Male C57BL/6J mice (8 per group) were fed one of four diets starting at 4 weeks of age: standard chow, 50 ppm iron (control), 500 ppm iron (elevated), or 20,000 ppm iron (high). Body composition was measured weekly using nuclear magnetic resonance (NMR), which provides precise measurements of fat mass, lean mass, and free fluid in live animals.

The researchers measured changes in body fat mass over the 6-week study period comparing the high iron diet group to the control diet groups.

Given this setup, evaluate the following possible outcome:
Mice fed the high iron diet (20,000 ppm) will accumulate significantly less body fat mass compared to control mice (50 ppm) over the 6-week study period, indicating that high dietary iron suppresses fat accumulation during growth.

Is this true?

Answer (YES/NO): YES